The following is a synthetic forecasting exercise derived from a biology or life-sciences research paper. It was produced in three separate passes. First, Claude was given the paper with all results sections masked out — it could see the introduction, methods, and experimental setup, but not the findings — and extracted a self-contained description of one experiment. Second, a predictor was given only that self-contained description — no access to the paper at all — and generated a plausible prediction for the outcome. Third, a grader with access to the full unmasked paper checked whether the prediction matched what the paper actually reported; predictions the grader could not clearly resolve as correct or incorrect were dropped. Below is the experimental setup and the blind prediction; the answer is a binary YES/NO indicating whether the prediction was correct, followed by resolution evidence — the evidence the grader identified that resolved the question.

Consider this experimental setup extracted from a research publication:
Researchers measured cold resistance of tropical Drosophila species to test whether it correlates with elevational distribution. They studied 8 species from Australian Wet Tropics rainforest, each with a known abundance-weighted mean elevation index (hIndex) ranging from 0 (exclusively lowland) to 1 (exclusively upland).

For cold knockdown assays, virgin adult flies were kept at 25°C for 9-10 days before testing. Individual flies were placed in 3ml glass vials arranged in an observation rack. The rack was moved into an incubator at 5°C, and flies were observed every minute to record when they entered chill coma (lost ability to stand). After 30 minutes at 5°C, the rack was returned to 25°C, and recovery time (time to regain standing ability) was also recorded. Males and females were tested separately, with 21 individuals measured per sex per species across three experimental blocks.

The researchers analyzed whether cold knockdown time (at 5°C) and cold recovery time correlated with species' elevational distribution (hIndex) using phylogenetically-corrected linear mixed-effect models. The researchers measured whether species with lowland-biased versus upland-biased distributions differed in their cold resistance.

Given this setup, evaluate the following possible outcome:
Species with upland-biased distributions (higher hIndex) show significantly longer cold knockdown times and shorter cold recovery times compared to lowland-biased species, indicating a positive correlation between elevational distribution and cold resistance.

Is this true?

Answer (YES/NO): NO